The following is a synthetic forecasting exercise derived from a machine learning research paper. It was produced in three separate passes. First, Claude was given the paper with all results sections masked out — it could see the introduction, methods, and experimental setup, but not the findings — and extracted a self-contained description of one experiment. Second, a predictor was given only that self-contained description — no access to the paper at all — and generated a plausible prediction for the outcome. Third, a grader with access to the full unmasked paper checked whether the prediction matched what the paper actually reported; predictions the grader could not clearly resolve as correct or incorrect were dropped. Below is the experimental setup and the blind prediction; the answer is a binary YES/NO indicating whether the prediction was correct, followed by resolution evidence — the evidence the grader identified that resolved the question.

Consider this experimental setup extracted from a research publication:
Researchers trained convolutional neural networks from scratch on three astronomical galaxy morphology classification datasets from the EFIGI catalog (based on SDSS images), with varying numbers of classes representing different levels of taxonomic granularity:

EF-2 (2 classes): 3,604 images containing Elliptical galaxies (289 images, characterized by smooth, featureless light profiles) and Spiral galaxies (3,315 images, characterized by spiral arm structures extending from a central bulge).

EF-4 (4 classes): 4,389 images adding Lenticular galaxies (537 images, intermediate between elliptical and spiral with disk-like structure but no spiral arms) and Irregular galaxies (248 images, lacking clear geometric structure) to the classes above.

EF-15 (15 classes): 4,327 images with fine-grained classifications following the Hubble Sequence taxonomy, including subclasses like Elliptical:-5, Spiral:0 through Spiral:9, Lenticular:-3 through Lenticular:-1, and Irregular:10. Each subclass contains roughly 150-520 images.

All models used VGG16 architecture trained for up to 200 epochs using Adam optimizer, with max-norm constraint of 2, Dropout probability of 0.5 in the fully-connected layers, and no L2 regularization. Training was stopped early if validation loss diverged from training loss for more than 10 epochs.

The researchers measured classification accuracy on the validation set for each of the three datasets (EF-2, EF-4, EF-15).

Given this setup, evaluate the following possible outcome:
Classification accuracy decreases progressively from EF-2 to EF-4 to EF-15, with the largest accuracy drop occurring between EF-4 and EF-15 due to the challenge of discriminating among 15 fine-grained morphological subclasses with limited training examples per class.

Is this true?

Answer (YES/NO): YES